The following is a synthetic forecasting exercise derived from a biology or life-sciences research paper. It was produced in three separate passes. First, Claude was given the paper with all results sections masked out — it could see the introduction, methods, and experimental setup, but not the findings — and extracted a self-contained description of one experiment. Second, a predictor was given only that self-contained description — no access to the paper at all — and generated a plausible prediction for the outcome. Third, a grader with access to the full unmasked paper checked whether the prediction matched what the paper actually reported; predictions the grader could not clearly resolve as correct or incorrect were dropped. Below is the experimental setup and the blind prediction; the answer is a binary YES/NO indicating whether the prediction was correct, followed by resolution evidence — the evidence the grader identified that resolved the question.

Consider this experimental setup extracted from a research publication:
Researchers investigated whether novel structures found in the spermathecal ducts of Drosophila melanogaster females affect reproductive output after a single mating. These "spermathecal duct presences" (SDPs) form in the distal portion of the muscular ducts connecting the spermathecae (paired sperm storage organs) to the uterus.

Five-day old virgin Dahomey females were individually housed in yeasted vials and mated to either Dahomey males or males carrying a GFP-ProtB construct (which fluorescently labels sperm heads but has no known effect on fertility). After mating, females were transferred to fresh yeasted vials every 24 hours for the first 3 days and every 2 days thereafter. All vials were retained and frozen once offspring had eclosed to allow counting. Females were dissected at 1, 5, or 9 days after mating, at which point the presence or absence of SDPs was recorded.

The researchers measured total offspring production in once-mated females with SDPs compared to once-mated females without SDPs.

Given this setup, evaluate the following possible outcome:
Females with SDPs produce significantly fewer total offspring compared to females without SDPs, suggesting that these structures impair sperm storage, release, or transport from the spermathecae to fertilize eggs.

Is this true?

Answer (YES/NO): NO